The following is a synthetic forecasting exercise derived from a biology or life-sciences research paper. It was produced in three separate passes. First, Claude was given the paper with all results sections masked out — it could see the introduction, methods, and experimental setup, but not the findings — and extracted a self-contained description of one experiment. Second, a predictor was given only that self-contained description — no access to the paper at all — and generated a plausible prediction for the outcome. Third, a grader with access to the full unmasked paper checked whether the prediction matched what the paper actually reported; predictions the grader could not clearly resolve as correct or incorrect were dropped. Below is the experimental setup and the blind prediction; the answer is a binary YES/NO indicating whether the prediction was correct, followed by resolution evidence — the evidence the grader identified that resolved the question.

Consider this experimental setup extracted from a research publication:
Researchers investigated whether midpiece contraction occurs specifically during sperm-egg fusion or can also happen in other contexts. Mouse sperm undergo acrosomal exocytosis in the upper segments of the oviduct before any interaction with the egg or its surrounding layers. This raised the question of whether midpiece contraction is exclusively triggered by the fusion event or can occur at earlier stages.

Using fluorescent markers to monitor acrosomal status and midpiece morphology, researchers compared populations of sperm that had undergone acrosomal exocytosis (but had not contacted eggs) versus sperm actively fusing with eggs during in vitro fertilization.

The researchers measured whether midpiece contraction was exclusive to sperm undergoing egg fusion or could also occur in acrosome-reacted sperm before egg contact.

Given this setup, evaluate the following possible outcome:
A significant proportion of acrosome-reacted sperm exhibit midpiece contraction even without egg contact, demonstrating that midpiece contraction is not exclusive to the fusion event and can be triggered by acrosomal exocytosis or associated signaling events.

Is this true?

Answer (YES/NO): YES